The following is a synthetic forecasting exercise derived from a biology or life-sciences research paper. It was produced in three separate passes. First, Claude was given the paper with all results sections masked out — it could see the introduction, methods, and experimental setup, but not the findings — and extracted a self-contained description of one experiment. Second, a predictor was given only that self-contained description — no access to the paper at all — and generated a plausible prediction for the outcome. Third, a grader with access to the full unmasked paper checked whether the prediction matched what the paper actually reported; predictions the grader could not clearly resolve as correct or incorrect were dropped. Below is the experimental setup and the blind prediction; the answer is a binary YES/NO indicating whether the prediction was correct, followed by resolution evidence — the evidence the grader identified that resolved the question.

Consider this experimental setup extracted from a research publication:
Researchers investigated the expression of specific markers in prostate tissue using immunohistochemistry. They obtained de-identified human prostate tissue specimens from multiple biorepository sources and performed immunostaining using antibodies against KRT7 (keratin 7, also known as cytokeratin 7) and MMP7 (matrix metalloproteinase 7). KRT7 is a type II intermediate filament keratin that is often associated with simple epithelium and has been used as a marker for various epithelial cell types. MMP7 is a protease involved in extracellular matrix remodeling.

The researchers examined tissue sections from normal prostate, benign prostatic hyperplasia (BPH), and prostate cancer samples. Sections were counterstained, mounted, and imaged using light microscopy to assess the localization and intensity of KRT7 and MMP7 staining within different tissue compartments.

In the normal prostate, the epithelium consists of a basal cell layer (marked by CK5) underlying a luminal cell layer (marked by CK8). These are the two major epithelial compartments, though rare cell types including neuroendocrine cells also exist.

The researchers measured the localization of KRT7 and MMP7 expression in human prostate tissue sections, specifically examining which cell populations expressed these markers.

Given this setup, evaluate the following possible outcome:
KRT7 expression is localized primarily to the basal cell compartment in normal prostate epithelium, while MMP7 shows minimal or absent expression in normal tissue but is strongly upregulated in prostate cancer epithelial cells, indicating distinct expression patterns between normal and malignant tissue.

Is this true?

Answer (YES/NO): NO